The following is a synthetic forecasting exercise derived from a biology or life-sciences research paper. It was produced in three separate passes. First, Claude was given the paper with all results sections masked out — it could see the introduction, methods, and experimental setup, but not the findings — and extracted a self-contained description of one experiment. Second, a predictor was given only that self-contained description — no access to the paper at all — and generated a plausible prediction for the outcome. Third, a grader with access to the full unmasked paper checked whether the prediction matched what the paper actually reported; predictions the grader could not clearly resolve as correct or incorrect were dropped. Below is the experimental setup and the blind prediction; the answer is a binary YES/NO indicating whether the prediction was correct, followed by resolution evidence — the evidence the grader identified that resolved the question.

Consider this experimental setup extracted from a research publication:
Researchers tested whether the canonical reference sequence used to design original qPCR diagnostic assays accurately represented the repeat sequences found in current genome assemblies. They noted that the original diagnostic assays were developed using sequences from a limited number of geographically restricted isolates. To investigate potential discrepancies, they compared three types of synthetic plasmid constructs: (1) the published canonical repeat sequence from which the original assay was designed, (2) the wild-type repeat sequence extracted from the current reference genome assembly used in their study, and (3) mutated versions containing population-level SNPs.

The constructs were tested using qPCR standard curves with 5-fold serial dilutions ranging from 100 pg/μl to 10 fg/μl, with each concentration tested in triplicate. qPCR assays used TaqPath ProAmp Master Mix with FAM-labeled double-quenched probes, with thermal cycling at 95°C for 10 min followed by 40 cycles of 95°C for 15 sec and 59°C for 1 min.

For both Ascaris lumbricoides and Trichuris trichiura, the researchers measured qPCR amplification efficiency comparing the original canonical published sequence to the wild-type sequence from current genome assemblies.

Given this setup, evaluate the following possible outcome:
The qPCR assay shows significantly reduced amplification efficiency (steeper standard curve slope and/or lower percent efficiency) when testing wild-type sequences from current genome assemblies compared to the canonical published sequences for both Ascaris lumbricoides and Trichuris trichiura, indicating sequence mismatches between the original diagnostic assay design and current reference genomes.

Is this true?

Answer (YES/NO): YES